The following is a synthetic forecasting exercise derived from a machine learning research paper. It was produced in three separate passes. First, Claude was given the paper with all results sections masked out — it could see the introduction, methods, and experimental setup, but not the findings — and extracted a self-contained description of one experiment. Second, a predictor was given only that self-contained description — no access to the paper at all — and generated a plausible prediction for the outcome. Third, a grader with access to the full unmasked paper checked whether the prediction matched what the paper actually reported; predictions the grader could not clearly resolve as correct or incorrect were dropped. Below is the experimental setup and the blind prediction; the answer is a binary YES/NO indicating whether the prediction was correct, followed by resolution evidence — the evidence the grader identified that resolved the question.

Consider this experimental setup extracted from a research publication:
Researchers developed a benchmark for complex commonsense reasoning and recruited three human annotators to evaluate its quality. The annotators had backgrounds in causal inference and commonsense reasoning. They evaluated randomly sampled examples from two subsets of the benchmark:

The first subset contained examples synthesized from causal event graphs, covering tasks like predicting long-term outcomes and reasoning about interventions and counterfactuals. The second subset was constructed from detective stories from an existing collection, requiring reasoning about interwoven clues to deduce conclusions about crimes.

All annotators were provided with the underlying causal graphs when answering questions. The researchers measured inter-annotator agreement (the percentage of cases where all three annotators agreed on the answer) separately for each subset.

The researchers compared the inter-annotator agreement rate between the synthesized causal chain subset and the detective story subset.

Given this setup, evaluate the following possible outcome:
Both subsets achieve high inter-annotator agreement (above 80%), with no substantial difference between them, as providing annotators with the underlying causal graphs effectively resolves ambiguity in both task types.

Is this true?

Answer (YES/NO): YES